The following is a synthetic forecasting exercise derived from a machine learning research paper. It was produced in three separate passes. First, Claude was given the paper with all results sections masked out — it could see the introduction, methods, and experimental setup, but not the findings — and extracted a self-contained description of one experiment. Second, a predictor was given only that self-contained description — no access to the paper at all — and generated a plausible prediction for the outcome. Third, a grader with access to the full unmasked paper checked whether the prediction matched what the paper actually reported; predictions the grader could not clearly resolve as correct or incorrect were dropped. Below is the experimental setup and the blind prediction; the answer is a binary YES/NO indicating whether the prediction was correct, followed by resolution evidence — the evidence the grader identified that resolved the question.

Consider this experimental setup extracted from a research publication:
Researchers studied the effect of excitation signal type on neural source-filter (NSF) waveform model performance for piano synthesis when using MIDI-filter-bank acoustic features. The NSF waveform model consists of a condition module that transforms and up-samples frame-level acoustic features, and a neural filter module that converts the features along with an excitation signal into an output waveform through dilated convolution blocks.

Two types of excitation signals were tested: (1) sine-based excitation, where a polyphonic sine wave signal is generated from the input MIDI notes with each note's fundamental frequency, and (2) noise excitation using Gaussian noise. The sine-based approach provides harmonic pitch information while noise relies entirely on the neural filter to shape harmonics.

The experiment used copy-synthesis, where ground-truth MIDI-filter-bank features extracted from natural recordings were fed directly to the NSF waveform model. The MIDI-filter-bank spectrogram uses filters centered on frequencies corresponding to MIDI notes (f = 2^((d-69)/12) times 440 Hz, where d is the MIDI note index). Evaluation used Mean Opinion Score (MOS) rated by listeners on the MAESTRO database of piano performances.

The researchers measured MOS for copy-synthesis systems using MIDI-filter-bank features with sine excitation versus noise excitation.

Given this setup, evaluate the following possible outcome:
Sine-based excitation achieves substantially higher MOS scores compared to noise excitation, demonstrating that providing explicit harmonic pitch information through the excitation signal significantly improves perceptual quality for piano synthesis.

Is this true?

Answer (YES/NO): NO